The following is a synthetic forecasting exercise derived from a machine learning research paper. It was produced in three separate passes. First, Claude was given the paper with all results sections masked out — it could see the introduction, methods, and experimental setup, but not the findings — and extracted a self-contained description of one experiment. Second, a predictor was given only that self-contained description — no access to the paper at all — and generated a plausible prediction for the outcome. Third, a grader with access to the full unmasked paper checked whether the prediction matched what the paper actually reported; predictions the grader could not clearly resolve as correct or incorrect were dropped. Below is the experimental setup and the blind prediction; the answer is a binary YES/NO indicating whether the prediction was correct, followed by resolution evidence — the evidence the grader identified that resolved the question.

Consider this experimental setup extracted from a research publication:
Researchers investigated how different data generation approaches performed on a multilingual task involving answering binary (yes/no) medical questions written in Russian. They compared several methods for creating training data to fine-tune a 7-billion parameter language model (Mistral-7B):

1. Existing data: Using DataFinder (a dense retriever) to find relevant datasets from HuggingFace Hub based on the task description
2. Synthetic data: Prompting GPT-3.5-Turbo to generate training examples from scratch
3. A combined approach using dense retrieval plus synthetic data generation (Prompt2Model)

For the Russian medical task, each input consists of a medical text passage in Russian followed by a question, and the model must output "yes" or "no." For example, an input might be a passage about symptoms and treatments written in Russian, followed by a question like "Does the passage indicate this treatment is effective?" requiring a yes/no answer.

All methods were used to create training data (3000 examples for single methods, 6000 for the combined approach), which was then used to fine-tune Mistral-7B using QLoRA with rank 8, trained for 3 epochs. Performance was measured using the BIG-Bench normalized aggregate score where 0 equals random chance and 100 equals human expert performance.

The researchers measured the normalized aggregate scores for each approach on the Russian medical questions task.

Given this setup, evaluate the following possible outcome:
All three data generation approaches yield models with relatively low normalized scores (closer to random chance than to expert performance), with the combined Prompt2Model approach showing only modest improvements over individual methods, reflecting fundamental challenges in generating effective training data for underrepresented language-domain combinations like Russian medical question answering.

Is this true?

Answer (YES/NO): NO